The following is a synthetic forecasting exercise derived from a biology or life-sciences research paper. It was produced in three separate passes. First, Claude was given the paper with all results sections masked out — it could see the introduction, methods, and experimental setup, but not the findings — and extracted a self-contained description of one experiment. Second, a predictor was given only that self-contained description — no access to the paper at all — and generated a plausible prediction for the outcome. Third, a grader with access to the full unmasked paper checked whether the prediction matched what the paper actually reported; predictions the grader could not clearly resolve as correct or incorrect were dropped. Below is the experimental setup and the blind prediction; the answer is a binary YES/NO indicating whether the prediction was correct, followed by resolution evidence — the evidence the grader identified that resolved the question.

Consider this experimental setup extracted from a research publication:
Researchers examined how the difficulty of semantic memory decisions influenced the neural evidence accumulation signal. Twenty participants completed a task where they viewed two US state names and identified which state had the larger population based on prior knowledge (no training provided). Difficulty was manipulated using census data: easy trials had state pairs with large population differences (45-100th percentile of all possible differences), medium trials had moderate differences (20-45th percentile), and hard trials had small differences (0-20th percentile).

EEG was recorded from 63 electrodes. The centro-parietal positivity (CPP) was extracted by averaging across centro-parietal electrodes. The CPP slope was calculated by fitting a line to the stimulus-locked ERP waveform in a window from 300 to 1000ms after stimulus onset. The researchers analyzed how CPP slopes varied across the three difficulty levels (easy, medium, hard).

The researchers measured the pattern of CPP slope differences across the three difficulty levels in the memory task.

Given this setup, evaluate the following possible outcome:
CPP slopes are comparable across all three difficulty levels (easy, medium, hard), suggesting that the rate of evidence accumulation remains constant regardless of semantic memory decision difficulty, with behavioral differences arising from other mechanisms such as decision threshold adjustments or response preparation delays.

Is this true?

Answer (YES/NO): NO